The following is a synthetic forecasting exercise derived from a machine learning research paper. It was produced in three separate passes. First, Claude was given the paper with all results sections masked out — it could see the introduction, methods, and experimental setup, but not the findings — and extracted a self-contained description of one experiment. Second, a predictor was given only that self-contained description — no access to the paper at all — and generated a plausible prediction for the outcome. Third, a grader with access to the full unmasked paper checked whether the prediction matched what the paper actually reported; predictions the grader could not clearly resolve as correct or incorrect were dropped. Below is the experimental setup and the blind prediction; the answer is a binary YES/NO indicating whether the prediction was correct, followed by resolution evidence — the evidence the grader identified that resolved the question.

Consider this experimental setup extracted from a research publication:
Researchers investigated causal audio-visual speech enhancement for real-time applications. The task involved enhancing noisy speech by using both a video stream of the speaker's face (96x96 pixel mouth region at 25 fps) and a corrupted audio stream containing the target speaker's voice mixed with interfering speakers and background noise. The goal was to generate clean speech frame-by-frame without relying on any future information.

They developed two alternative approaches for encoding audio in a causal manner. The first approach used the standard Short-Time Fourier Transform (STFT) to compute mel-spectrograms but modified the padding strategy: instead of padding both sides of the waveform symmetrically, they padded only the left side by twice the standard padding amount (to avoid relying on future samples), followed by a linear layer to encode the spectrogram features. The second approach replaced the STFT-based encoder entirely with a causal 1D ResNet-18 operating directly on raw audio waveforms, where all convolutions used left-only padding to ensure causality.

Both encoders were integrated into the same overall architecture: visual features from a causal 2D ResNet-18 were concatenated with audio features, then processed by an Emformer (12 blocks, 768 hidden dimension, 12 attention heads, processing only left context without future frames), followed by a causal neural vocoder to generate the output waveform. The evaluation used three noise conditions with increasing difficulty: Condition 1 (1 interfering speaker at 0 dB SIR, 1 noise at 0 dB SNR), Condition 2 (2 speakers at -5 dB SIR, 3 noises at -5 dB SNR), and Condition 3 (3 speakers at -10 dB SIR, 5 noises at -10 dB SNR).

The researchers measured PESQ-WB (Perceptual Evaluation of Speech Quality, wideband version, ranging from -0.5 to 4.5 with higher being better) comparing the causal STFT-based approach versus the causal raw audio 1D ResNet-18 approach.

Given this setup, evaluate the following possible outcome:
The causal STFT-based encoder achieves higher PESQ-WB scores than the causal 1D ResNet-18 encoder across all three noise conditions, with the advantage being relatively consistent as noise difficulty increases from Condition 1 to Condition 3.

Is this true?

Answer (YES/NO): NO